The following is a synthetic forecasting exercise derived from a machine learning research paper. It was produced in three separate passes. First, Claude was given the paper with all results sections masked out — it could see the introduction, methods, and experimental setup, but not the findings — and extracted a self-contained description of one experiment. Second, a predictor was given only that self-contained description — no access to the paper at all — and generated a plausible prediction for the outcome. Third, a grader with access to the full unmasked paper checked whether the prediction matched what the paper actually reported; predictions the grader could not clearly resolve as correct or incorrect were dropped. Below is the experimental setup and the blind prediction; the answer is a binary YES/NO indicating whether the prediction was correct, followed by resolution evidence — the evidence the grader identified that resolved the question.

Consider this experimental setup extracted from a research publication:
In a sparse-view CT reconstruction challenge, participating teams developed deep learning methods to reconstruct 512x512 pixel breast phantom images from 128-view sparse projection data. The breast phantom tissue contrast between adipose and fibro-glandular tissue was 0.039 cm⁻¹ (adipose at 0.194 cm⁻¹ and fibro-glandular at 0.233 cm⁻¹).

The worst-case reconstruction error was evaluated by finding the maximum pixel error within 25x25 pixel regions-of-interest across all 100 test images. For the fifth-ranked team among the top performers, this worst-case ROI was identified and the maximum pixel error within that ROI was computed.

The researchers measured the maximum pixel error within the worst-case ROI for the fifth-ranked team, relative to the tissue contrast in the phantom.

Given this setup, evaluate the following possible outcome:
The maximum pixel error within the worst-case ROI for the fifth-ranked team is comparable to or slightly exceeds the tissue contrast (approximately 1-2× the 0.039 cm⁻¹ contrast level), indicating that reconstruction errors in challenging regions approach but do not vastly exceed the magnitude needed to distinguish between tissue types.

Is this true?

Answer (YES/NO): NO